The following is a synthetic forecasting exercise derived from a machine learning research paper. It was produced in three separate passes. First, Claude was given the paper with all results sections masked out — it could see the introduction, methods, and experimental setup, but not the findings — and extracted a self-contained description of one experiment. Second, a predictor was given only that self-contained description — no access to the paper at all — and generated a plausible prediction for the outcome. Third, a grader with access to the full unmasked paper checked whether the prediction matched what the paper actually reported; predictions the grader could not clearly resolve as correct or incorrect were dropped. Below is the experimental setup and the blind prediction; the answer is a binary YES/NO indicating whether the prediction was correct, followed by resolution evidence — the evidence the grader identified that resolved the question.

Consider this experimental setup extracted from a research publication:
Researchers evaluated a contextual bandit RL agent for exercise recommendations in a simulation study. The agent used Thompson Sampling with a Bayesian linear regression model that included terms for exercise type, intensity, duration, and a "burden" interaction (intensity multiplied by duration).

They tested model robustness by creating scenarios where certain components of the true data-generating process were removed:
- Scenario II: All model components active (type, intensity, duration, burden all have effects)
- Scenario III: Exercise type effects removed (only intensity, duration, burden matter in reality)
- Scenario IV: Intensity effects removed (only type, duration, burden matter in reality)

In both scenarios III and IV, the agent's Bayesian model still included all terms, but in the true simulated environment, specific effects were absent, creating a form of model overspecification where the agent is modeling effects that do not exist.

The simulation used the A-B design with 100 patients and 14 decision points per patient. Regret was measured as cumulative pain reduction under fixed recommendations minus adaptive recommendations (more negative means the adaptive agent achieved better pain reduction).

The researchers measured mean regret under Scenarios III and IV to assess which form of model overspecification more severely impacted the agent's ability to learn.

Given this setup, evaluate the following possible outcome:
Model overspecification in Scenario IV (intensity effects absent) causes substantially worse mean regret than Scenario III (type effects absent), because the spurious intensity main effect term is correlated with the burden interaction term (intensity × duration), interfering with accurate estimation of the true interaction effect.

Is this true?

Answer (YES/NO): NO